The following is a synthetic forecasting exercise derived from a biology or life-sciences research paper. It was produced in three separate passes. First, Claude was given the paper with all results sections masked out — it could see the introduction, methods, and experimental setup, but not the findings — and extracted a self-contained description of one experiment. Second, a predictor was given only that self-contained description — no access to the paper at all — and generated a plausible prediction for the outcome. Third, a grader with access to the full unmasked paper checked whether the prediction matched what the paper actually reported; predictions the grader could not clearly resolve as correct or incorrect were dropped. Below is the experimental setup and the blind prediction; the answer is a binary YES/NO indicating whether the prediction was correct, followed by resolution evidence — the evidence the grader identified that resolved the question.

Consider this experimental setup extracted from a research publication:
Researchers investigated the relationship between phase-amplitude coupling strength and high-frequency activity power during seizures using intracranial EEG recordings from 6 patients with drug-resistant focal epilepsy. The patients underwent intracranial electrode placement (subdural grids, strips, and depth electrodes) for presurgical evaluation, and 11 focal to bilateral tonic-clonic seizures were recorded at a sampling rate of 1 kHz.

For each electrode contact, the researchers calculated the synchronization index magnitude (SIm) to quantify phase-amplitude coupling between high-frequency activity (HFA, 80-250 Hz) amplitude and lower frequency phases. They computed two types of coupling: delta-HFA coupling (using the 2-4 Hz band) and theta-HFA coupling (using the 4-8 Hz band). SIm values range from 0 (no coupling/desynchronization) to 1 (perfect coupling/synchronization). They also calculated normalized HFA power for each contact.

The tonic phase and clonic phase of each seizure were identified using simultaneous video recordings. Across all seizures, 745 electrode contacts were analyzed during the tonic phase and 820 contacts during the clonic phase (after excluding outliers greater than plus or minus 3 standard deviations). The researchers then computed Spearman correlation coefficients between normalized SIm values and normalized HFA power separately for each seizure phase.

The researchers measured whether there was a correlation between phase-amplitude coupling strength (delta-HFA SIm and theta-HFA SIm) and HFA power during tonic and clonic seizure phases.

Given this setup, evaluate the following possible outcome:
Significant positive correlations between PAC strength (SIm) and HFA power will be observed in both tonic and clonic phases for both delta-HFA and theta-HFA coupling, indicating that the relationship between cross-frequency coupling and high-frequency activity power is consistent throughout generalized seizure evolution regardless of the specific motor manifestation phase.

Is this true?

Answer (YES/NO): NO